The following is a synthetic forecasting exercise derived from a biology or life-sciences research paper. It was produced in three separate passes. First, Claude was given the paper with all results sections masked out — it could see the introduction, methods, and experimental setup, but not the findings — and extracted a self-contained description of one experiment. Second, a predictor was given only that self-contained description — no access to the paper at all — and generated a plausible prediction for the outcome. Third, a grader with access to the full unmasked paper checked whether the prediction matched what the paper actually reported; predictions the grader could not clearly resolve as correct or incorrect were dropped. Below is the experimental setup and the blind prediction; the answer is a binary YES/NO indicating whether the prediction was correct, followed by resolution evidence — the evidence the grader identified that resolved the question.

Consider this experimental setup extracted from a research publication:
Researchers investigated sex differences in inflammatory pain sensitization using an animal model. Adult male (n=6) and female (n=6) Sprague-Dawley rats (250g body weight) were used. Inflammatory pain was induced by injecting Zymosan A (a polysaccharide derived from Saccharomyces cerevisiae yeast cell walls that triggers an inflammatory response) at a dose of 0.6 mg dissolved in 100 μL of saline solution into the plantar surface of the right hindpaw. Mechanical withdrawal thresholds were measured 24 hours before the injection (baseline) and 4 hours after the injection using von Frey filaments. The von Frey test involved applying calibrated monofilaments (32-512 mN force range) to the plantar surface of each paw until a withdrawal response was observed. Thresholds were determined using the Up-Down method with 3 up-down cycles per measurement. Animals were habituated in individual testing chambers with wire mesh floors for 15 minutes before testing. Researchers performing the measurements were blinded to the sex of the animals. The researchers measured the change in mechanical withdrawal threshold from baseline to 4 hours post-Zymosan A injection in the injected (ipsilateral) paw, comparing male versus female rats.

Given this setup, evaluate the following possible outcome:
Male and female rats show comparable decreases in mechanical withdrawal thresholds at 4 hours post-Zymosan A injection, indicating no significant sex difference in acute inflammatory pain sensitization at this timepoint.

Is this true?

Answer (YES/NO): NO